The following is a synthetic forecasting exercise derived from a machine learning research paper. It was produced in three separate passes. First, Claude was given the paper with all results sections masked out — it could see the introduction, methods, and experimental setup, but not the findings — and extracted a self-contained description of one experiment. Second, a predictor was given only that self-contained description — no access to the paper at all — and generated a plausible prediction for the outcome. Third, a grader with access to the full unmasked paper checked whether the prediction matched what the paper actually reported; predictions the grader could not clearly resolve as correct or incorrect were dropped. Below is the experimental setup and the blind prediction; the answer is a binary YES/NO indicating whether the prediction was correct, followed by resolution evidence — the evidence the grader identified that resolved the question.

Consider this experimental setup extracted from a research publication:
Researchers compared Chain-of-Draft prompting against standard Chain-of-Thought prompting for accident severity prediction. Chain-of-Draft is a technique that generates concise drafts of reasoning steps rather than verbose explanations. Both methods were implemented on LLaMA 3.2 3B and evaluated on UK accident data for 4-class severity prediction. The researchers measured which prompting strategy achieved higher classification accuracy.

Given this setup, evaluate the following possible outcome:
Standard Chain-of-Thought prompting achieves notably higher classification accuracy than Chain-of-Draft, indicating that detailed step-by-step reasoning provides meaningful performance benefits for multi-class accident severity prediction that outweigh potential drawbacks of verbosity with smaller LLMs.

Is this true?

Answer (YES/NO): NO